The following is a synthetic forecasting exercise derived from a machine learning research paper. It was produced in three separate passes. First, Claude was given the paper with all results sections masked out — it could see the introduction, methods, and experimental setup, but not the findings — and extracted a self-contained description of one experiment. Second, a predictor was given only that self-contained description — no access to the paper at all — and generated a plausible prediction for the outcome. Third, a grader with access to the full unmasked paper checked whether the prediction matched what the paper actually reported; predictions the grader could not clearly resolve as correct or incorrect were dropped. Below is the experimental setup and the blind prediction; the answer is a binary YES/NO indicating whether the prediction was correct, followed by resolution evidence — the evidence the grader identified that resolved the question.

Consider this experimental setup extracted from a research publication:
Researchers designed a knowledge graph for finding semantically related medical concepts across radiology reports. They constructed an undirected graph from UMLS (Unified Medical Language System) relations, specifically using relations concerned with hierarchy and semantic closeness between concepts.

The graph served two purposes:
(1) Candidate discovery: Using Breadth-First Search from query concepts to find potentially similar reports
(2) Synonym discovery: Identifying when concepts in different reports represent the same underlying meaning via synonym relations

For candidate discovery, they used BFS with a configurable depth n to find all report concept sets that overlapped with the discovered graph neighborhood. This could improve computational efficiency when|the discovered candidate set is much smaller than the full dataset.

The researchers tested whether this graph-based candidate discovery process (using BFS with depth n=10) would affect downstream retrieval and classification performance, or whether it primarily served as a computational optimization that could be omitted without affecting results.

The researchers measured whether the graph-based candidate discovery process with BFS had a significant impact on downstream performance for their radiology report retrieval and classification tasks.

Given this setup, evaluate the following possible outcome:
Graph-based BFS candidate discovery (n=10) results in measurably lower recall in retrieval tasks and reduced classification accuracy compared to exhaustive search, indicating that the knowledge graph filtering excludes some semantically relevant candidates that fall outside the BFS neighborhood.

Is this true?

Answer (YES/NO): NO